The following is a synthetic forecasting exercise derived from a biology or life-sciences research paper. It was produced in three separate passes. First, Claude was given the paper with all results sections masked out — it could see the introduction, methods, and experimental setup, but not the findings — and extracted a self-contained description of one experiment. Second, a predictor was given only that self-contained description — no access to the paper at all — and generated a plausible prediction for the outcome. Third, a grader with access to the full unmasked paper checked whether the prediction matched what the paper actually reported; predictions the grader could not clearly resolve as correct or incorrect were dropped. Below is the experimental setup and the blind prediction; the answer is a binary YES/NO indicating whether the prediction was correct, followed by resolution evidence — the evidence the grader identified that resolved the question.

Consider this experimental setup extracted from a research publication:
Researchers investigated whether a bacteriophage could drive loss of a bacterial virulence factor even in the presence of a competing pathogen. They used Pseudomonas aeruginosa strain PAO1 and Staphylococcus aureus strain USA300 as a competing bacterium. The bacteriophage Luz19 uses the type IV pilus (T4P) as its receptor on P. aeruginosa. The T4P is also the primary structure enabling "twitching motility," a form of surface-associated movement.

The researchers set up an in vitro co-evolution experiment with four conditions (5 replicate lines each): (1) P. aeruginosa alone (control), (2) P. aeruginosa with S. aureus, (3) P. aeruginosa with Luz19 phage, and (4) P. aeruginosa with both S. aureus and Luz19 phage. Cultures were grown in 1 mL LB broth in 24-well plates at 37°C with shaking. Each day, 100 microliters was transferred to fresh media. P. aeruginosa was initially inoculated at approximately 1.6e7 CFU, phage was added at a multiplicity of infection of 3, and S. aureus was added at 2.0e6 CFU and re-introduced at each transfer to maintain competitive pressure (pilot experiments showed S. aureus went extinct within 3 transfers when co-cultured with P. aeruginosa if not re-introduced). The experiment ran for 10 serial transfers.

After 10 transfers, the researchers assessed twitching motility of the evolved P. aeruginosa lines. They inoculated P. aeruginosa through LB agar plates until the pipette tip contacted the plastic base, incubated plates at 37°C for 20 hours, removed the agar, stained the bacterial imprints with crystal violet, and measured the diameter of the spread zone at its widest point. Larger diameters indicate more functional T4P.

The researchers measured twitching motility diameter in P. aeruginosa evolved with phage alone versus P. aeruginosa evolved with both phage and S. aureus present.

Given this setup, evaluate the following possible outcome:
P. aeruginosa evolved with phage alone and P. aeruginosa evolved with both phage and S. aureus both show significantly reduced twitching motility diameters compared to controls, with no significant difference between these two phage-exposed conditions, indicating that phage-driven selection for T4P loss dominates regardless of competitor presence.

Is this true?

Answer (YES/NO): YES